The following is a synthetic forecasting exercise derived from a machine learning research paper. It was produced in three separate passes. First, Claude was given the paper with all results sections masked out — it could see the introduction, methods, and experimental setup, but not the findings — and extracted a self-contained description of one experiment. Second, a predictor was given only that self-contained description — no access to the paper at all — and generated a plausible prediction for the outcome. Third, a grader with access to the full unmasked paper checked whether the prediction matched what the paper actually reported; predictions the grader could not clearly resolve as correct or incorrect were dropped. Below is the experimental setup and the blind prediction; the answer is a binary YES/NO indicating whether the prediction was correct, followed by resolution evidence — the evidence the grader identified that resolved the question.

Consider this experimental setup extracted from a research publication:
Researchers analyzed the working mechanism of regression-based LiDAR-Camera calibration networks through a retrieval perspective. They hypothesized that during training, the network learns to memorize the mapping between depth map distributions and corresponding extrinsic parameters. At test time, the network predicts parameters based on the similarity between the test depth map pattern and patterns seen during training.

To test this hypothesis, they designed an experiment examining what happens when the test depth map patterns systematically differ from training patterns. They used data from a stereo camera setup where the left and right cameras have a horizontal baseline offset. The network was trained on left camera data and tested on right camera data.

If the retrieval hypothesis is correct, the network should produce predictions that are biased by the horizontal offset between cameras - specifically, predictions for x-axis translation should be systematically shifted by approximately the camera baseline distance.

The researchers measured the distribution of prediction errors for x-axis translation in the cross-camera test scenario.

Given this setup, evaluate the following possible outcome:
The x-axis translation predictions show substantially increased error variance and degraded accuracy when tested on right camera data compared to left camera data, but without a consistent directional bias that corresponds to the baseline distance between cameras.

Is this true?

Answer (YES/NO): NO